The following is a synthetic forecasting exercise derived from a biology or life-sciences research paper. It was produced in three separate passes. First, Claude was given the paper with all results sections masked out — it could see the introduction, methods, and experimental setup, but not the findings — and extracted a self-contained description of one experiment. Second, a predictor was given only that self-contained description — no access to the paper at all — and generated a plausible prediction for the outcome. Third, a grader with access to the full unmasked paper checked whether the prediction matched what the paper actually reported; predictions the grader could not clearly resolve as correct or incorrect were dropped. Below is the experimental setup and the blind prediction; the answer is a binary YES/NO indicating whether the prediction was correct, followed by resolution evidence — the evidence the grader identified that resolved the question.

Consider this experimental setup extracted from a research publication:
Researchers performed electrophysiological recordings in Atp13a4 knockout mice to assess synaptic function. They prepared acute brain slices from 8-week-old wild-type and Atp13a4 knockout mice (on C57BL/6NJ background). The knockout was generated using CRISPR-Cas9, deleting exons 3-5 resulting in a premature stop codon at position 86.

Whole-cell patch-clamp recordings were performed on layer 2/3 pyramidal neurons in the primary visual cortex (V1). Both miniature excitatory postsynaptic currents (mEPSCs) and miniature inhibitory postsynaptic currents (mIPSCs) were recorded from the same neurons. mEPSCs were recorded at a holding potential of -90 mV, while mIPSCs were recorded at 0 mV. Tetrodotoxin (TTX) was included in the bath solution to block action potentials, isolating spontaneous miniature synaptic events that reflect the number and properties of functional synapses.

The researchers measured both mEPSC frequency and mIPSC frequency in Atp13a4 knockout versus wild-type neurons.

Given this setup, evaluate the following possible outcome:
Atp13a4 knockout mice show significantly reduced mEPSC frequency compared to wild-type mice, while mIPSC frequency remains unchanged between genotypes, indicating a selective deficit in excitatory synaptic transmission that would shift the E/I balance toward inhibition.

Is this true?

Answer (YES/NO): NO